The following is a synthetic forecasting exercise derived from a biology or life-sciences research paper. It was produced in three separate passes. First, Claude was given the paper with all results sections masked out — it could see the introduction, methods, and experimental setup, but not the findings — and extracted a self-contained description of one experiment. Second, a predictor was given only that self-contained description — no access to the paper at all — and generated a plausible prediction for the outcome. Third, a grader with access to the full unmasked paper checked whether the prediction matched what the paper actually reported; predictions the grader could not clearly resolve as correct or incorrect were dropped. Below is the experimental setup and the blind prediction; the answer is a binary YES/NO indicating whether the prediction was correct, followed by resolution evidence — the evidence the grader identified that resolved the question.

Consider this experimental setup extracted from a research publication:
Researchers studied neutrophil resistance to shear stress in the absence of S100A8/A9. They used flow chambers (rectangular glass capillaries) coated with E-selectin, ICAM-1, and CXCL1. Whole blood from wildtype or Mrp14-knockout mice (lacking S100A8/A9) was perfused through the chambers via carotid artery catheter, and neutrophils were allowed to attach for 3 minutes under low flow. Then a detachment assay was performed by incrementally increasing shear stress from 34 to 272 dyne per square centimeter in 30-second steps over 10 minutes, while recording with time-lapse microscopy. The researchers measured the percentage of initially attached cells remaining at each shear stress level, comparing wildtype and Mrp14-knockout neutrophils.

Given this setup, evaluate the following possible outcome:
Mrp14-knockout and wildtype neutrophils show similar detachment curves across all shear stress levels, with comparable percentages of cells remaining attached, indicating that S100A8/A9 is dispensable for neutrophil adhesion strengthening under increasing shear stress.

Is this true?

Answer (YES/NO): NO